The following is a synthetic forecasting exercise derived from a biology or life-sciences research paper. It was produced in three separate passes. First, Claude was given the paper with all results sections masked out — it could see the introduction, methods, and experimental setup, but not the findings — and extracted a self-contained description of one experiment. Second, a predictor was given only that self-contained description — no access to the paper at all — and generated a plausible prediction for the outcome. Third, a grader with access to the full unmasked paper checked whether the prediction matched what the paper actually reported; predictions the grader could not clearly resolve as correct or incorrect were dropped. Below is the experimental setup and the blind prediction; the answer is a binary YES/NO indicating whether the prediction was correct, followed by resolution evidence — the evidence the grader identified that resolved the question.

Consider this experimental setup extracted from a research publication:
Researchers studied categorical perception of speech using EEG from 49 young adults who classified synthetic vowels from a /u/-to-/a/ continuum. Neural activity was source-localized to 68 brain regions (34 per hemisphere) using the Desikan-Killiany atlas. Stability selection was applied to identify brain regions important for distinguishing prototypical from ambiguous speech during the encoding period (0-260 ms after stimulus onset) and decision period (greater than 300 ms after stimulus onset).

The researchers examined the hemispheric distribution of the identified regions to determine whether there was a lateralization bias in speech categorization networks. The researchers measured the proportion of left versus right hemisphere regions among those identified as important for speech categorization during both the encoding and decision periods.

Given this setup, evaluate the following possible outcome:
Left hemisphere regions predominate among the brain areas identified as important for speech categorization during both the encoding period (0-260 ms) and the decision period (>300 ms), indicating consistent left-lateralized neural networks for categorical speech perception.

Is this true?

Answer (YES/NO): YES